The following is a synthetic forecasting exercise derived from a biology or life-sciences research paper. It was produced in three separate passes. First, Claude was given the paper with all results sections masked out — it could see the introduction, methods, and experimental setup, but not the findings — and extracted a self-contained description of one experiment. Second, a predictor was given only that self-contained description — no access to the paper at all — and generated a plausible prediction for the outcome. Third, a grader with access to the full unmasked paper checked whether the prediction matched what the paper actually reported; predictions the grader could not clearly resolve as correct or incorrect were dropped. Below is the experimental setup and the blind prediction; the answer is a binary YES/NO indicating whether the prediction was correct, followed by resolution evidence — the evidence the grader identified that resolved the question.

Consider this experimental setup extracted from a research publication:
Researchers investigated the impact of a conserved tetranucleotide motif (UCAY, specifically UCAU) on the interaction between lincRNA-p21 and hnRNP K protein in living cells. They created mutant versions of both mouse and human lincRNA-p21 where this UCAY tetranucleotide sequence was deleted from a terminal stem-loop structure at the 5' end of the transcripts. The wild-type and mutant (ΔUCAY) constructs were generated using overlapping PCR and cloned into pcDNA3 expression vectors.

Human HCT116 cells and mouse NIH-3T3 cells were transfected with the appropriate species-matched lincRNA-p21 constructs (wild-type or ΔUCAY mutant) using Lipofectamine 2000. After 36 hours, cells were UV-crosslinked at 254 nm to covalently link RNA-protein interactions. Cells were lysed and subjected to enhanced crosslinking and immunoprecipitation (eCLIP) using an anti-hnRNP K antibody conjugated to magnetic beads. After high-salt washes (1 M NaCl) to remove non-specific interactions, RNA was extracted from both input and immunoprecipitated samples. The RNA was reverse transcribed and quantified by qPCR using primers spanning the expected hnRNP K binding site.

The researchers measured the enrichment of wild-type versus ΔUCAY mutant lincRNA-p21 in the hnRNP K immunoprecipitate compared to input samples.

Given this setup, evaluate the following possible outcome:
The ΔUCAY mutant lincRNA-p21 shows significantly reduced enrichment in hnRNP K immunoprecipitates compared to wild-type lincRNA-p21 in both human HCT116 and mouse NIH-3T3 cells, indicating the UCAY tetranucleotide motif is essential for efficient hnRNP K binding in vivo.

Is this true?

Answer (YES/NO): NO